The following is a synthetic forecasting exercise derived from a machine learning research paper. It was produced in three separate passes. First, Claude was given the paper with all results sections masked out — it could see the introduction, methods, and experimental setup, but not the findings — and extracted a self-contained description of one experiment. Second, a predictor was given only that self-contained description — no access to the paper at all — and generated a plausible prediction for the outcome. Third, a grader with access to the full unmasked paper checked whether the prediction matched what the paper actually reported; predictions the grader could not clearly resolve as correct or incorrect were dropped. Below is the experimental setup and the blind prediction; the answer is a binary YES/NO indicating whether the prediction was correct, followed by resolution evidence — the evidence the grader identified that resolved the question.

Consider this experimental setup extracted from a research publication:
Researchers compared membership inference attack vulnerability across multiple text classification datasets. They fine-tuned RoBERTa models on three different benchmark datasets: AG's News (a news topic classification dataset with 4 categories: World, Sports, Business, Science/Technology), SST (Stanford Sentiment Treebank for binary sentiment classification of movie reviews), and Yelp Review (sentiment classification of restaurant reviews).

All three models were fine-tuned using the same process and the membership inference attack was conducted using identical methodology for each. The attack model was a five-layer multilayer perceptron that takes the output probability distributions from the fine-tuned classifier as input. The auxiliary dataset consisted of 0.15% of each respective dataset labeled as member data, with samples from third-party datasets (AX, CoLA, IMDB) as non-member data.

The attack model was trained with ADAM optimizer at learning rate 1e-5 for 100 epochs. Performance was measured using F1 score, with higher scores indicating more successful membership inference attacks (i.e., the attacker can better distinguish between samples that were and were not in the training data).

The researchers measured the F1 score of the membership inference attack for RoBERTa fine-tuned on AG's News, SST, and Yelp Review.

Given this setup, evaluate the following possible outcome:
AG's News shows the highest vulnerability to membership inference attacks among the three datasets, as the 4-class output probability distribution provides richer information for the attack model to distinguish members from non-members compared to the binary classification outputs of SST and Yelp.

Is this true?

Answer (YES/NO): NO